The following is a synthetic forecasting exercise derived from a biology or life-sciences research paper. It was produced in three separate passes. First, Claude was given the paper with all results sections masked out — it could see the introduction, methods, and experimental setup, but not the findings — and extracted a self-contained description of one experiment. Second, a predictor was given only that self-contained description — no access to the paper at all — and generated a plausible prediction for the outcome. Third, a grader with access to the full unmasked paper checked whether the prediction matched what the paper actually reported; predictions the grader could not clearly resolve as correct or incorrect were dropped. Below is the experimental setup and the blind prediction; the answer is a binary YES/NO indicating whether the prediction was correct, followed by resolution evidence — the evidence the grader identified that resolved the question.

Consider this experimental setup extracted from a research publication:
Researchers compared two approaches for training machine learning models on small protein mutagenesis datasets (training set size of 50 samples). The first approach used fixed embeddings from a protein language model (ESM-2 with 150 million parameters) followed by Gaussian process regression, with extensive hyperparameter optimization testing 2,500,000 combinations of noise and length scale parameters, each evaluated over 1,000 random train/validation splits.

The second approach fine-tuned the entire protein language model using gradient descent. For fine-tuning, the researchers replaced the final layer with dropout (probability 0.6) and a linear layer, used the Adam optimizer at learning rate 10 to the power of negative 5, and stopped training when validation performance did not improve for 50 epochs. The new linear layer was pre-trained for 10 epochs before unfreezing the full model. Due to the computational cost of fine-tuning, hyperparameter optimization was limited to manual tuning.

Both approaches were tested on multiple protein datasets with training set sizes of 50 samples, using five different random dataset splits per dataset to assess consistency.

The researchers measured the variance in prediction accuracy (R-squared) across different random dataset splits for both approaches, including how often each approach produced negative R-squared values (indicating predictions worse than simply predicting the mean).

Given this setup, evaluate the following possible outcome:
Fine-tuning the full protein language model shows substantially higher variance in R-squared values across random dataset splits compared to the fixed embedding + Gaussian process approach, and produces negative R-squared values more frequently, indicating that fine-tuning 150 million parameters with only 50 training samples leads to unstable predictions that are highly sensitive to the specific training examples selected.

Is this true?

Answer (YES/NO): YES